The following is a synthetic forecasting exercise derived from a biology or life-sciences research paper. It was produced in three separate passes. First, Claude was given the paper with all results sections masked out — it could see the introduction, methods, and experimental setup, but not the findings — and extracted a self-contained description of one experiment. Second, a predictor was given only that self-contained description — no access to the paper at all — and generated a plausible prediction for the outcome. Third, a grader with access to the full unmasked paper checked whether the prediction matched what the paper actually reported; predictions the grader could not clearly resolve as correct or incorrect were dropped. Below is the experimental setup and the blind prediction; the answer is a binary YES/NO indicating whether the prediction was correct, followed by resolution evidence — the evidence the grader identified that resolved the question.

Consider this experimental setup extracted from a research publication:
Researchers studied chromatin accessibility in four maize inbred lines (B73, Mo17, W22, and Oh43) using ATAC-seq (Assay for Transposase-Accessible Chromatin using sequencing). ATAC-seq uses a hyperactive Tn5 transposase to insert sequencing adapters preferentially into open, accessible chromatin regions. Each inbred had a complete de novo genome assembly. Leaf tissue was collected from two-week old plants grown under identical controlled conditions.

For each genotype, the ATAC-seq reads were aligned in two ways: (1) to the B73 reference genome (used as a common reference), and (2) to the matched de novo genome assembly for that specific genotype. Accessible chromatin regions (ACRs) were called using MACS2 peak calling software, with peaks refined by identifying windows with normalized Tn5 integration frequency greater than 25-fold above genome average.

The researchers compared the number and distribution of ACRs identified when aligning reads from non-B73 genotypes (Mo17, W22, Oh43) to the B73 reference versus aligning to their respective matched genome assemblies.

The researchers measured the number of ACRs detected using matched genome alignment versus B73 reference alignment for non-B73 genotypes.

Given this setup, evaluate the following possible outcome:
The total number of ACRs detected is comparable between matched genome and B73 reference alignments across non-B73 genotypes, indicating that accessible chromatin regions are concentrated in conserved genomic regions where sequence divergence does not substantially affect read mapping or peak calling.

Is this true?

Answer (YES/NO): NO